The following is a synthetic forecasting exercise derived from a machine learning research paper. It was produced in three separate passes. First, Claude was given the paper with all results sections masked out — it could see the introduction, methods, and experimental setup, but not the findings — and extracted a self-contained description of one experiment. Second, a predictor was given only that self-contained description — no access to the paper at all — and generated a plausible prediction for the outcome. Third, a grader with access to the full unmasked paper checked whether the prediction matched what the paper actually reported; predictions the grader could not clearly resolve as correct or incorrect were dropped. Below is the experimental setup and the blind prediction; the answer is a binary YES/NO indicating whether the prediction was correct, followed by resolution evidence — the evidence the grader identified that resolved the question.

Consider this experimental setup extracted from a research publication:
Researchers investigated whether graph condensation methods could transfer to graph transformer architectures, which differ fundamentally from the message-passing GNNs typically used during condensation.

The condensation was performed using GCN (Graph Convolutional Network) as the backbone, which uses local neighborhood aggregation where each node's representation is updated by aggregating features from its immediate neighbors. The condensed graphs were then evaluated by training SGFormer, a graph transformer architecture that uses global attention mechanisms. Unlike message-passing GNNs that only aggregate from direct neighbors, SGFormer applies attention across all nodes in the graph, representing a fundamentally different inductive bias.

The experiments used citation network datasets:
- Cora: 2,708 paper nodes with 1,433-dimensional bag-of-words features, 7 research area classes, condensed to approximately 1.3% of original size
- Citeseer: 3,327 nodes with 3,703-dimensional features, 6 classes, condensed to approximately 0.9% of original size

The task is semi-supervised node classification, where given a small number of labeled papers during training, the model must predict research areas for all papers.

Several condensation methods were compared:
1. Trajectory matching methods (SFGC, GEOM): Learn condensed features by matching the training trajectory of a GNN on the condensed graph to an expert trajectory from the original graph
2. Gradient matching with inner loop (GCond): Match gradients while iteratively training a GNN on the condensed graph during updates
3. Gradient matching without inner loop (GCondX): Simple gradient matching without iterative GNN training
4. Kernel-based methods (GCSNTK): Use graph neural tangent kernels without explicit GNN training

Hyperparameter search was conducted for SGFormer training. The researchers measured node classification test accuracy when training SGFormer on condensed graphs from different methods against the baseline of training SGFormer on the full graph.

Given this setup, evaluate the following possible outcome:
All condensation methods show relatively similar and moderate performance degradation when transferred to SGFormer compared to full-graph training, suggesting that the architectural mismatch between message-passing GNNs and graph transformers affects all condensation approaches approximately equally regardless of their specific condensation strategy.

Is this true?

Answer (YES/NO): NO